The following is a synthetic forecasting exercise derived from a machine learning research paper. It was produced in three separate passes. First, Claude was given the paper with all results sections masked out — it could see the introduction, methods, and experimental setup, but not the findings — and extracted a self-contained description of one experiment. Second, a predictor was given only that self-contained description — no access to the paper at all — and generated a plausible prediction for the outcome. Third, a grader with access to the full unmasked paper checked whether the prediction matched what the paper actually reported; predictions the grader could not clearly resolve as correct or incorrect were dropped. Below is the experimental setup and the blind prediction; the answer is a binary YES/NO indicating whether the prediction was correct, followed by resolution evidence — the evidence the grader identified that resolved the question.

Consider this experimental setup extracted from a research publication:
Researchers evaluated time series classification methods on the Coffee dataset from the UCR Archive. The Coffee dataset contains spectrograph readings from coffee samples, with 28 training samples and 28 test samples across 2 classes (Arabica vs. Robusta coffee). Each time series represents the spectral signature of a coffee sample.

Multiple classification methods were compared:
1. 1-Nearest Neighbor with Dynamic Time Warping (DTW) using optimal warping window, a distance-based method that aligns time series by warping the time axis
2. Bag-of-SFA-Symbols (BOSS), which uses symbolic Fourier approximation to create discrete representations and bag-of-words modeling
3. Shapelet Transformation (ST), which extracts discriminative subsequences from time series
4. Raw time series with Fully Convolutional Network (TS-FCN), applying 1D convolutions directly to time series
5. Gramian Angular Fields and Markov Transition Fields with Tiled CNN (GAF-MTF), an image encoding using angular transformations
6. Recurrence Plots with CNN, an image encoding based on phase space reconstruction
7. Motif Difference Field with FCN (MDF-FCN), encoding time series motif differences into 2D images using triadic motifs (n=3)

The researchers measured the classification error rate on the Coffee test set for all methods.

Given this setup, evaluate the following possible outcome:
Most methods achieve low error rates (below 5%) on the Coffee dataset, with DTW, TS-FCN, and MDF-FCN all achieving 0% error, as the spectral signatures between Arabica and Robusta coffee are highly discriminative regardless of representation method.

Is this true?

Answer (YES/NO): NO